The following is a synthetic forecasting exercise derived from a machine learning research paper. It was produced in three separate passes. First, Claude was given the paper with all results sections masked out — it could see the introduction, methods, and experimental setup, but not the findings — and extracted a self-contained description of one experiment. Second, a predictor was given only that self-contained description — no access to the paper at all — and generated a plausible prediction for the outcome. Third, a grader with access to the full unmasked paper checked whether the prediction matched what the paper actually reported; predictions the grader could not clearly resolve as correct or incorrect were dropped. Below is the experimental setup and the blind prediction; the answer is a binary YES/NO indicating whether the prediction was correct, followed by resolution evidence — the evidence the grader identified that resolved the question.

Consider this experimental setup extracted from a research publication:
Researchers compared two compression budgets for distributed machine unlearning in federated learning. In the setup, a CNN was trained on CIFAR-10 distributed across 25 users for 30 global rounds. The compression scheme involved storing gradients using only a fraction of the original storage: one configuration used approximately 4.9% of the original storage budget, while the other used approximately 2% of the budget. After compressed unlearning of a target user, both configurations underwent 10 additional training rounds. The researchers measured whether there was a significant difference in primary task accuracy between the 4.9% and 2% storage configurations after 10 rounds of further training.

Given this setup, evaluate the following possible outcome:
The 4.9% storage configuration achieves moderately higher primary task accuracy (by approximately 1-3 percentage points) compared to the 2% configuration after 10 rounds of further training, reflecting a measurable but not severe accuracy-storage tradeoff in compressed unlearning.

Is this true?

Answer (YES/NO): NO